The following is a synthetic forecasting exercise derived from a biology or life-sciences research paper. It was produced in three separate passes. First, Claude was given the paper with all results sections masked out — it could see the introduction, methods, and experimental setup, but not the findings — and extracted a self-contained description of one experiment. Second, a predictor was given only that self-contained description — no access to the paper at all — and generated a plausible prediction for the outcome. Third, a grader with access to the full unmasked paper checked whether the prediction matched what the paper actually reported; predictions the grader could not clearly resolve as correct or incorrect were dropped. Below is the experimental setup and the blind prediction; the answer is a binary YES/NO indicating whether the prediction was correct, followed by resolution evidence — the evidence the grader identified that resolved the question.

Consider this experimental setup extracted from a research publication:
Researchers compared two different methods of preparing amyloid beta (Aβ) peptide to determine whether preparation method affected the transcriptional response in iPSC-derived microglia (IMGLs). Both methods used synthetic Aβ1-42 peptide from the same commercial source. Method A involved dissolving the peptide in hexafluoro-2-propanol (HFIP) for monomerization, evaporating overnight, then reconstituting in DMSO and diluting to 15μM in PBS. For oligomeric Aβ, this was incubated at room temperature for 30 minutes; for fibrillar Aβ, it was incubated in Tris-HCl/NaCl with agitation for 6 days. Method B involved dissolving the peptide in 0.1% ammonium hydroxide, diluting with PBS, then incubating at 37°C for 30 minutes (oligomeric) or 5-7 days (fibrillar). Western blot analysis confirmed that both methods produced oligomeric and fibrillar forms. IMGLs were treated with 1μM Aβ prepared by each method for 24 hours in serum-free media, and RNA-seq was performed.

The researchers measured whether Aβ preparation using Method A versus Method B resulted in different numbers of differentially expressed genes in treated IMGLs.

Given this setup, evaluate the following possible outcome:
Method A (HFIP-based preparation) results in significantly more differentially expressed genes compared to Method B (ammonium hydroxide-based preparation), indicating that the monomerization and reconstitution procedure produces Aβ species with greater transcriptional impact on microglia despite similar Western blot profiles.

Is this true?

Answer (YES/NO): NO